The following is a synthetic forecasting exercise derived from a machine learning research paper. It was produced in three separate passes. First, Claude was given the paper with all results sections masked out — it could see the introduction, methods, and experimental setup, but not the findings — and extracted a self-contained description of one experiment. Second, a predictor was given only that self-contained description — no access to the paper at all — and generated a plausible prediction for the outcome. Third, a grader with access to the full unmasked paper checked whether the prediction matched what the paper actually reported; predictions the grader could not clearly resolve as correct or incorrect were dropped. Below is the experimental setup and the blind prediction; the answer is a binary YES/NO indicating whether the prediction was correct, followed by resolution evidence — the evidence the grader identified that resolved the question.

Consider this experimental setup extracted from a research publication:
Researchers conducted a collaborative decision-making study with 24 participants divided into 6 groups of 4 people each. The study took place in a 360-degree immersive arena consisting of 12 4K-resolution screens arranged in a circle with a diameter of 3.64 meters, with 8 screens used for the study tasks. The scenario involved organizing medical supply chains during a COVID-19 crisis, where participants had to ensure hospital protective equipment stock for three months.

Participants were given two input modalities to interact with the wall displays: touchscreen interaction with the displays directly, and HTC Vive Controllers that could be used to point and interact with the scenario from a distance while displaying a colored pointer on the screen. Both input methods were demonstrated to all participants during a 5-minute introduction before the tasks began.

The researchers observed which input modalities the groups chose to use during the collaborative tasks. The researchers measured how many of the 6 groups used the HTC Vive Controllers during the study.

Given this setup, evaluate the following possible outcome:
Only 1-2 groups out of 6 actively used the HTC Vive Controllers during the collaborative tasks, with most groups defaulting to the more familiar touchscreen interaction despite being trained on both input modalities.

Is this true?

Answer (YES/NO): YES